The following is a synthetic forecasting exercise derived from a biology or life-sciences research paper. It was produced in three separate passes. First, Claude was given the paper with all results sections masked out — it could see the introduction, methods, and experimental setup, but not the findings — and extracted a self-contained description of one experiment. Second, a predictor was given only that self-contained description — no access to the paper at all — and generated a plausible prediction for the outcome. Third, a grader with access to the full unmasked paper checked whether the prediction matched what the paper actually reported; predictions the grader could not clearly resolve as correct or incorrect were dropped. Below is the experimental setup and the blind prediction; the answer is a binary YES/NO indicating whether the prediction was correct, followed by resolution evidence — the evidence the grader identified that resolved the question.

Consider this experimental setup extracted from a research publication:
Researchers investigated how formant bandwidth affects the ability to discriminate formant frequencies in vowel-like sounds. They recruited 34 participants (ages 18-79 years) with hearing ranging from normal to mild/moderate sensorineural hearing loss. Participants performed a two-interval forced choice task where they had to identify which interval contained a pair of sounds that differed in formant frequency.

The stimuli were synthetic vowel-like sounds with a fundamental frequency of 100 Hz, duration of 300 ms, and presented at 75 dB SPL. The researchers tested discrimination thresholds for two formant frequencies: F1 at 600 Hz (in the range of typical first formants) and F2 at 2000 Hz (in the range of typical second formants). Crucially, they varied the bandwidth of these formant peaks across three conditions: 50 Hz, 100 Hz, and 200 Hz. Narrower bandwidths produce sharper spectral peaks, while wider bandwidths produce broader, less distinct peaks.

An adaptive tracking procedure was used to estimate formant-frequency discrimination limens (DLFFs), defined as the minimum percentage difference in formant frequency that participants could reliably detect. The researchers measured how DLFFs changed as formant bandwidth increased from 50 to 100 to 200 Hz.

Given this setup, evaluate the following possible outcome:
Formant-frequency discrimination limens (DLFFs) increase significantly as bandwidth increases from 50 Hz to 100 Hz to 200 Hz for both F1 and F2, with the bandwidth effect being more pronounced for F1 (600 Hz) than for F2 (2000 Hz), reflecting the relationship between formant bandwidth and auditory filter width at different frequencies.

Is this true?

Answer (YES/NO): NO